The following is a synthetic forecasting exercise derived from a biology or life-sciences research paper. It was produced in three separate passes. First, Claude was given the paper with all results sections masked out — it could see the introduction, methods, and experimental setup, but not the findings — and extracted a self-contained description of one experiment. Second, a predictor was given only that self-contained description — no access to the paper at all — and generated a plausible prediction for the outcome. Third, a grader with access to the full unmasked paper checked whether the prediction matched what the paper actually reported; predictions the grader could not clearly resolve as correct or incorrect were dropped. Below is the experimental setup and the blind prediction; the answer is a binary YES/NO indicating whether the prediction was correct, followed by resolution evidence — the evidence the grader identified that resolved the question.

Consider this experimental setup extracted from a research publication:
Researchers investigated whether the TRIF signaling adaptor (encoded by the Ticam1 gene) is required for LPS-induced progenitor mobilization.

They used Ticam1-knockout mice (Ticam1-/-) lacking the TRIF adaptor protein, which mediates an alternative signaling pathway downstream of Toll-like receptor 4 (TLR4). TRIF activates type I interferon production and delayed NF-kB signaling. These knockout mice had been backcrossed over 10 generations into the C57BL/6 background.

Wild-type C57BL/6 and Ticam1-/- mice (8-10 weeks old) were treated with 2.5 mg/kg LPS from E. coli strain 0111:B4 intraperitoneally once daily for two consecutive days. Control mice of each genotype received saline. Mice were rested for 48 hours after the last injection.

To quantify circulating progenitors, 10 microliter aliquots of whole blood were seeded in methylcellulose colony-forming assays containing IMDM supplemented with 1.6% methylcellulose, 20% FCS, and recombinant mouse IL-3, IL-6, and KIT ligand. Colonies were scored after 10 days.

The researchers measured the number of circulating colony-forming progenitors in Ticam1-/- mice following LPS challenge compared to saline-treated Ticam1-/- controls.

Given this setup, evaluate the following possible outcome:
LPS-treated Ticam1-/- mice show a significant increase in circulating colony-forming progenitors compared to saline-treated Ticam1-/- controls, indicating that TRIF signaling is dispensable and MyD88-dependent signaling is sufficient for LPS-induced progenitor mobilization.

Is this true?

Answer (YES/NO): NO